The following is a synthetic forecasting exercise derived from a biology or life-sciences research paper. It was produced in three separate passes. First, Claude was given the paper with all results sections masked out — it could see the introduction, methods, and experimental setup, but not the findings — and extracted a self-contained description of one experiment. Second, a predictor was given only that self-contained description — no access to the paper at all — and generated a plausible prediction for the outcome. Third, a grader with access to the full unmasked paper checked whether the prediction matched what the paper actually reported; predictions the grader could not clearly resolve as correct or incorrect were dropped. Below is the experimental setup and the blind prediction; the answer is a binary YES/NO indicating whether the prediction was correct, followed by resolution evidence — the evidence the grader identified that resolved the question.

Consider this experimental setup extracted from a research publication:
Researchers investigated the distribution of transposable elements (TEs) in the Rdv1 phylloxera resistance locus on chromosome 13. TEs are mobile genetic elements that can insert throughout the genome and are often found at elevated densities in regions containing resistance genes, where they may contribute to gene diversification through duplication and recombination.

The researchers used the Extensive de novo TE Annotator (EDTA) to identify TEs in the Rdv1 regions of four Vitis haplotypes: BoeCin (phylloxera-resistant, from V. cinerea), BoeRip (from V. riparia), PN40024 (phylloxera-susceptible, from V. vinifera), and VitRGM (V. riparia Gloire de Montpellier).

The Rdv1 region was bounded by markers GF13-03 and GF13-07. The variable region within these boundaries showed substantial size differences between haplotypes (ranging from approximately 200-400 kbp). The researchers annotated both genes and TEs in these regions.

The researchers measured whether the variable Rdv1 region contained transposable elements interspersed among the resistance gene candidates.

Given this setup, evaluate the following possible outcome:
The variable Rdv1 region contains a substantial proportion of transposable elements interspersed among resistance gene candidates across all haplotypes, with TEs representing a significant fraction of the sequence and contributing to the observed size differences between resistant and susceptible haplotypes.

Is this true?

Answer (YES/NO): NO